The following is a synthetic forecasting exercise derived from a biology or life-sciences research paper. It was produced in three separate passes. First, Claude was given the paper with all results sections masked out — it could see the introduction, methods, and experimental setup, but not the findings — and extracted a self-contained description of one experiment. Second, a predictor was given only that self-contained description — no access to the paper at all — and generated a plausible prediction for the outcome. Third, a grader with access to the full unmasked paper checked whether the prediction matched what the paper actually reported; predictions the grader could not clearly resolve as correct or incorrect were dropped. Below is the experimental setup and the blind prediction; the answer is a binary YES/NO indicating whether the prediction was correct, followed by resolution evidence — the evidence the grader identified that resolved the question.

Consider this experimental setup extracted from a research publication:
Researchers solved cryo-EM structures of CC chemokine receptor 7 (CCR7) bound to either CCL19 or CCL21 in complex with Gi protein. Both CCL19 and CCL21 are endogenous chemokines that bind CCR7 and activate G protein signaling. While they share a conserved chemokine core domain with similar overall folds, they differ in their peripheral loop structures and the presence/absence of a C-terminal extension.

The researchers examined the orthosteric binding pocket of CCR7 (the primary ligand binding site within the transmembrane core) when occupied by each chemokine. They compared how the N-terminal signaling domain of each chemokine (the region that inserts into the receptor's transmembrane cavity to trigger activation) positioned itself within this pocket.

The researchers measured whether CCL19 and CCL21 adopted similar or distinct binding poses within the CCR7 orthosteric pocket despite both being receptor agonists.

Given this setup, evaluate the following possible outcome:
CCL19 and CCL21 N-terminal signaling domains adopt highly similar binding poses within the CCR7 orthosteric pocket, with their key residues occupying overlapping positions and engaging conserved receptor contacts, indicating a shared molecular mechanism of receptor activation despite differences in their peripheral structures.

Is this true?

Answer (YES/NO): NO